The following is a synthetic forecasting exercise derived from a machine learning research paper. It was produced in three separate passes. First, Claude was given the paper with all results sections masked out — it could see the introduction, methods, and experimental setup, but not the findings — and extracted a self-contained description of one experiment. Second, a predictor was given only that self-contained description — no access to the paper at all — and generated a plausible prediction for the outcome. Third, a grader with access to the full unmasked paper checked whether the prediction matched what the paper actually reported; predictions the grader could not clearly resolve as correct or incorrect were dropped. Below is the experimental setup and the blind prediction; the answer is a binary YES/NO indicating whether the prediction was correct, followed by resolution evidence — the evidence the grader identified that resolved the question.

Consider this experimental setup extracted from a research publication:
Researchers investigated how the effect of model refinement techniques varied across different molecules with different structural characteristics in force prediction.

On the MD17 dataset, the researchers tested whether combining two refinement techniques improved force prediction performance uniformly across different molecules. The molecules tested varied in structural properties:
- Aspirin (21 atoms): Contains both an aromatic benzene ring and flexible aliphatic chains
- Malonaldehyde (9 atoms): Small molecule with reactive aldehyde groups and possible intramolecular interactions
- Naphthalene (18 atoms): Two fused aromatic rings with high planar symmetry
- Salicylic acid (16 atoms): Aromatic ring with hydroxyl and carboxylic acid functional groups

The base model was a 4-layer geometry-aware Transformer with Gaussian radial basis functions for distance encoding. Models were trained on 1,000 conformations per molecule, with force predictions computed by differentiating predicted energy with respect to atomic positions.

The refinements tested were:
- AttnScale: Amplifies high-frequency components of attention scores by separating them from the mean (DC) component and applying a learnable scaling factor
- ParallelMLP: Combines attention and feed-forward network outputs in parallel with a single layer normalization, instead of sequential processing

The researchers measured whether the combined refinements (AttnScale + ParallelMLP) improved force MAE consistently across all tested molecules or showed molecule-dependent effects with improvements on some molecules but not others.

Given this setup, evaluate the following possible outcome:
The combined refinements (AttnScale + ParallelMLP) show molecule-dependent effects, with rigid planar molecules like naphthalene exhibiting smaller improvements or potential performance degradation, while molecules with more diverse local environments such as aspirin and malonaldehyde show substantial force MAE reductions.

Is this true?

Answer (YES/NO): NO